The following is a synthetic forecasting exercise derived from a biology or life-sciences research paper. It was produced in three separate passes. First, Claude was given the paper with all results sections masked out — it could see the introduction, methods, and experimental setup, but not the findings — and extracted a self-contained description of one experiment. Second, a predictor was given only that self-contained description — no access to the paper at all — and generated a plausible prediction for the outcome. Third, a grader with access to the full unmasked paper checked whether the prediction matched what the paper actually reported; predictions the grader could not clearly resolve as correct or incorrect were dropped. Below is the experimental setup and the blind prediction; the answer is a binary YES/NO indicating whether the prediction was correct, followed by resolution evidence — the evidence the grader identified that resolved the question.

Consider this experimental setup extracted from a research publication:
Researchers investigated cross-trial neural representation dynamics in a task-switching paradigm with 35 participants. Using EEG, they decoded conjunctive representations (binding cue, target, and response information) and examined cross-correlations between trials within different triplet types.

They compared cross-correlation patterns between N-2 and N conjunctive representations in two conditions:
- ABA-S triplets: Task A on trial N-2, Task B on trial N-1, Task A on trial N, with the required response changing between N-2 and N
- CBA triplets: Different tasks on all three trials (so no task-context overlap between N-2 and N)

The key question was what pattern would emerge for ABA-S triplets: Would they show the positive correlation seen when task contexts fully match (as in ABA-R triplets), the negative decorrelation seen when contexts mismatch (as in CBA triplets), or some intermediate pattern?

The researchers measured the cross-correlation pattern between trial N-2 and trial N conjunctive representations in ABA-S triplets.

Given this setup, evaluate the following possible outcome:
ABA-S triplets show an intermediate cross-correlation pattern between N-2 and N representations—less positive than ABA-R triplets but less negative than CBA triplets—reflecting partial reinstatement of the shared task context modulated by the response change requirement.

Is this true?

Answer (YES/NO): YES